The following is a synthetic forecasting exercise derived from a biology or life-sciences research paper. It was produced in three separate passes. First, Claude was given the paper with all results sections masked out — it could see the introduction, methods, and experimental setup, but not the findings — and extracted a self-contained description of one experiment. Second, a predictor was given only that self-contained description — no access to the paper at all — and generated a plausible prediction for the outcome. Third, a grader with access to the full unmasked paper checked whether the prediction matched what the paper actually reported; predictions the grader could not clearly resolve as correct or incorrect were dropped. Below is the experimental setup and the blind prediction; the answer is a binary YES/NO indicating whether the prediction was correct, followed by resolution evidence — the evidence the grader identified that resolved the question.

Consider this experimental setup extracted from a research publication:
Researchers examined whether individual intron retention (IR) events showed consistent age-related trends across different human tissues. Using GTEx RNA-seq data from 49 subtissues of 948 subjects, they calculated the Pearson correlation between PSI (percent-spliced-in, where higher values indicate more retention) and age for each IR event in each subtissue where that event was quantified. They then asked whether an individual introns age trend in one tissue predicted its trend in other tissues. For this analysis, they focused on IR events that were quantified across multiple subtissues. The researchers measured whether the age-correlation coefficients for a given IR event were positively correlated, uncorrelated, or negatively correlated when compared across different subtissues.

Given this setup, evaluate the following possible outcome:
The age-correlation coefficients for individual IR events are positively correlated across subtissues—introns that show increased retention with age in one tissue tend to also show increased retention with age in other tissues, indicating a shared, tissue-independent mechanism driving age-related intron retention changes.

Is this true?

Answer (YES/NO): YES